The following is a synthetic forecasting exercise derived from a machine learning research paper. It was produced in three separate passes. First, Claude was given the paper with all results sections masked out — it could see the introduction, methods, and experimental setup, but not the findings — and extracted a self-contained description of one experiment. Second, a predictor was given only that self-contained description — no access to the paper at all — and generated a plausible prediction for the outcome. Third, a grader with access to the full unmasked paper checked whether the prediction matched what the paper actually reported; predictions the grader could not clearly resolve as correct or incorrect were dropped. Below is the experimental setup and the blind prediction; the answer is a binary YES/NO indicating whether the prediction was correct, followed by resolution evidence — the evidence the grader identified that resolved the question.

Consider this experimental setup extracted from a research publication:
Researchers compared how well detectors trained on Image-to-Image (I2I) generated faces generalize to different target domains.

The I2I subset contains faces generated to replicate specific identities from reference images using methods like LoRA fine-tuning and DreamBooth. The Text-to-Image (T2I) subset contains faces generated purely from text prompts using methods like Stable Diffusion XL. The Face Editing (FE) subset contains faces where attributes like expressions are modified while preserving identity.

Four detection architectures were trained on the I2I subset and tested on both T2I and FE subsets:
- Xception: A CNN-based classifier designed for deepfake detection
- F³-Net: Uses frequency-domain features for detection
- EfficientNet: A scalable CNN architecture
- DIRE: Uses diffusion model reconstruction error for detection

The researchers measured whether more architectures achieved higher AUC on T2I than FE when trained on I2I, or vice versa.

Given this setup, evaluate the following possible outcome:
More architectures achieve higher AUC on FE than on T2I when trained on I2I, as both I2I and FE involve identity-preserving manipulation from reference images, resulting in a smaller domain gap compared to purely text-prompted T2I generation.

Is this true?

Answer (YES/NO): NO